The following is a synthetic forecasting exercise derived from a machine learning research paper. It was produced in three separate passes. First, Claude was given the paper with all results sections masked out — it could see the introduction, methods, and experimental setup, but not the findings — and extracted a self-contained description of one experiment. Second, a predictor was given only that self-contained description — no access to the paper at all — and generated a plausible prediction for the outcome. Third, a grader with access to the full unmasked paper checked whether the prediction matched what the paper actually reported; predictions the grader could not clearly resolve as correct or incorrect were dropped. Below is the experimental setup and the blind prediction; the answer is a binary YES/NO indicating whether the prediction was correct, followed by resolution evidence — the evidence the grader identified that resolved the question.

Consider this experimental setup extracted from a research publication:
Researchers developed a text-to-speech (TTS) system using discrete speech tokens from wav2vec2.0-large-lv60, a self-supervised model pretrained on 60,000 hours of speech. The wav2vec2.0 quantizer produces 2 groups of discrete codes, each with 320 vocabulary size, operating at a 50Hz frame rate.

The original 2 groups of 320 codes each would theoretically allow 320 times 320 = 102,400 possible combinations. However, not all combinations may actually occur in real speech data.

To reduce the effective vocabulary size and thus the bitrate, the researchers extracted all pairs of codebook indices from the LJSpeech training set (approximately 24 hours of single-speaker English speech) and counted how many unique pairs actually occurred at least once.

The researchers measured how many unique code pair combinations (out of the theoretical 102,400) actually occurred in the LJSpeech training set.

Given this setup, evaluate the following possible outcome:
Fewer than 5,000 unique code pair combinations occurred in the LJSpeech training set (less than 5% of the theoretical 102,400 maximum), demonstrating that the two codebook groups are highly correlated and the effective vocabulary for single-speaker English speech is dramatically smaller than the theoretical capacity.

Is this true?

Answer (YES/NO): NO